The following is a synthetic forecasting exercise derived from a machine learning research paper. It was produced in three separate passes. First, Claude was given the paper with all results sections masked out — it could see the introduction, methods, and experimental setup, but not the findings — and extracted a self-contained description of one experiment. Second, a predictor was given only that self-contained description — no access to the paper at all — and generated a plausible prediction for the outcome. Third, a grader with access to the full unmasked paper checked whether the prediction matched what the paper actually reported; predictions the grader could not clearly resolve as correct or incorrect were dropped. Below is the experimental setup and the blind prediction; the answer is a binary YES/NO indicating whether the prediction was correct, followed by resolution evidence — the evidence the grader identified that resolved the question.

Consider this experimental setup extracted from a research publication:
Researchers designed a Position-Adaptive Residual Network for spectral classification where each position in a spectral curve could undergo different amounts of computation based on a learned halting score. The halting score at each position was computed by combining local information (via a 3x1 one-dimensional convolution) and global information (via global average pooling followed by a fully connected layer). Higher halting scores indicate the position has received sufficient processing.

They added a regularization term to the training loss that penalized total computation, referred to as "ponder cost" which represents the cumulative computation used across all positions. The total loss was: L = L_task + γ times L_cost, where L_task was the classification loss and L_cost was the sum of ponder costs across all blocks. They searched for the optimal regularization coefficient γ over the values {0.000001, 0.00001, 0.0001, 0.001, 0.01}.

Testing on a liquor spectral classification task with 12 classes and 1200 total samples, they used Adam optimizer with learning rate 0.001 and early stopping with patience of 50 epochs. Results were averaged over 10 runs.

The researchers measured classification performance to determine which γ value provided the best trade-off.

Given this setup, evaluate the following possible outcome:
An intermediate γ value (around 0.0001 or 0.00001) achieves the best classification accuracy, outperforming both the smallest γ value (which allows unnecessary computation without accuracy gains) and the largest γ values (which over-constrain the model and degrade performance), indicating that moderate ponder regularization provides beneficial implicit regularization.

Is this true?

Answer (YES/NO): YES